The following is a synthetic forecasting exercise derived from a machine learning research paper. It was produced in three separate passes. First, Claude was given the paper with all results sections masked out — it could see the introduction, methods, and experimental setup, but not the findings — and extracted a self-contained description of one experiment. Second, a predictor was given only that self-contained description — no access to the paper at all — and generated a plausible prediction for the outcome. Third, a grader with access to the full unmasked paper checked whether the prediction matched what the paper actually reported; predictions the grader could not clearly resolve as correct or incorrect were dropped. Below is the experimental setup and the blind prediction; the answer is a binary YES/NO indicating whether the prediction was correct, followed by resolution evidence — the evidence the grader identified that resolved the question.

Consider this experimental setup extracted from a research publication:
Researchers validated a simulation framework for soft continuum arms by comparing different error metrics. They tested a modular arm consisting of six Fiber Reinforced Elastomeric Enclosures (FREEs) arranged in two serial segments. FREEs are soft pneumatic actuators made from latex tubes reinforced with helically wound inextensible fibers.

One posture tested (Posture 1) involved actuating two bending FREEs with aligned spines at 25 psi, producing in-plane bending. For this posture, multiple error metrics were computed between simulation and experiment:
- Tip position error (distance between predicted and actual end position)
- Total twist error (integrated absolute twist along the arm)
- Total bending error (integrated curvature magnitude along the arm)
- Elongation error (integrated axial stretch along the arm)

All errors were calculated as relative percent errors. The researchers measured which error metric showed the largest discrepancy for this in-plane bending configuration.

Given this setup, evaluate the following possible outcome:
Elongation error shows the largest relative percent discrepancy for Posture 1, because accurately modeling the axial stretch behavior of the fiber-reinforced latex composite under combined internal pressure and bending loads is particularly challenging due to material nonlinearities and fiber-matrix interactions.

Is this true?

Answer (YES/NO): NO